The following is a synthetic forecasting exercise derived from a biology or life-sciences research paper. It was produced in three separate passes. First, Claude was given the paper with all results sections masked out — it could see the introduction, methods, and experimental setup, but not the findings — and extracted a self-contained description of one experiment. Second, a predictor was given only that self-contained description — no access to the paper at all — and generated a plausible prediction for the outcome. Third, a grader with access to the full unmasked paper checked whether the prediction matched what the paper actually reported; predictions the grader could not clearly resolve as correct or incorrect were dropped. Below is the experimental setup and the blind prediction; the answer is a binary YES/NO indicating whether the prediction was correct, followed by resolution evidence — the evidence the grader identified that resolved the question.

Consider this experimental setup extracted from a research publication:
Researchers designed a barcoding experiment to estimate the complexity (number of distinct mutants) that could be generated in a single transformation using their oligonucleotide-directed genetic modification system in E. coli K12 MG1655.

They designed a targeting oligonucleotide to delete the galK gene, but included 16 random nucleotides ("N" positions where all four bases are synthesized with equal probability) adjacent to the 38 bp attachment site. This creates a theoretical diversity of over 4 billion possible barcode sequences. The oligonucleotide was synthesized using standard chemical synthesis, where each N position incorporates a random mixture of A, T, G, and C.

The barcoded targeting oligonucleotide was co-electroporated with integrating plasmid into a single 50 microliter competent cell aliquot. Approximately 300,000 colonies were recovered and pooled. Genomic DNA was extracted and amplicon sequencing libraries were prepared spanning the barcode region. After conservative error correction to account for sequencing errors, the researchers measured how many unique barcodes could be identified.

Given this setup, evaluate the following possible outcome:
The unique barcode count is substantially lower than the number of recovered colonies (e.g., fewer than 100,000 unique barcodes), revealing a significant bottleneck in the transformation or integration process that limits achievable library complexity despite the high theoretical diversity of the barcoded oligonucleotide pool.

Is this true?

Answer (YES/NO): NO